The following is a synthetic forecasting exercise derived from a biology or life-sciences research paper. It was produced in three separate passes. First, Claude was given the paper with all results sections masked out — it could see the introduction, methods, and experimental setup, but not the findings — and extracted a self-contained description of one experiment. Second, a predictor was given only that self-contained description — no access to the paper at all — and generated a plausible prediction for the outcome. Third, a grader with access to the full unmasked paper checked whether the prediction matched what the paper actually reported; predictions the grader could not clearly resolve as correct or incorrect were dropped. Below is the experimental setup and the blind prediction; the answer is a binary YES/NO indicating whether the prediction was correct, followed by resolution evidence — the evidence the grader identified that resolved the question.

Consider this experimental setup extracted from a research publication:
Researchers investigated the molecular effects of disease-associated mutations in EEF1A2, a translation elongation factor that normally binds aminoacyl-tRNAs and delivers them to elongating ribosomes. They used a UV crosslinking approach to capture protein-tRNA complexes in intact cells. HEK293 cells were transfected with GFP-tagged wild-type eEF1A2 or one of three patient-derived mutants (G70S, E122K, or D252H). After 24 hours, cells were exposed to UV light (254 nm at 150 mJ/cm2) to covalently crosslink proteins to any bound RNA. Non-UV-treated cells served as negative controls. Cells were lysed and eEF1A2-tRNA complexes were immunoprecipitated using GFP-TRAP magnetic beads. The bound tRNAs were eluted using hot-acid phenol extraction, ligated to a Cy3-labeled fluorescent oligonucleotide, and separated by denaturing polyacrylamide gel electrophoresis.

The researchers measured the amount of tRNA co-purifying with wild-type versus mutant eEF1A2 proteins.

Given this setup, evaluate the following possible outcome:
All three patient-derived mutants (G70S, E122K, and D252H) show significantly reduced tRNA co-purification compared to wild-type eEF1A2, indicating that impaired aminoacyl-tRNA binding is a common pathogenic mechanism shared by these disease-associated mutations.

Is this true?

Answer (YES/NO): NO